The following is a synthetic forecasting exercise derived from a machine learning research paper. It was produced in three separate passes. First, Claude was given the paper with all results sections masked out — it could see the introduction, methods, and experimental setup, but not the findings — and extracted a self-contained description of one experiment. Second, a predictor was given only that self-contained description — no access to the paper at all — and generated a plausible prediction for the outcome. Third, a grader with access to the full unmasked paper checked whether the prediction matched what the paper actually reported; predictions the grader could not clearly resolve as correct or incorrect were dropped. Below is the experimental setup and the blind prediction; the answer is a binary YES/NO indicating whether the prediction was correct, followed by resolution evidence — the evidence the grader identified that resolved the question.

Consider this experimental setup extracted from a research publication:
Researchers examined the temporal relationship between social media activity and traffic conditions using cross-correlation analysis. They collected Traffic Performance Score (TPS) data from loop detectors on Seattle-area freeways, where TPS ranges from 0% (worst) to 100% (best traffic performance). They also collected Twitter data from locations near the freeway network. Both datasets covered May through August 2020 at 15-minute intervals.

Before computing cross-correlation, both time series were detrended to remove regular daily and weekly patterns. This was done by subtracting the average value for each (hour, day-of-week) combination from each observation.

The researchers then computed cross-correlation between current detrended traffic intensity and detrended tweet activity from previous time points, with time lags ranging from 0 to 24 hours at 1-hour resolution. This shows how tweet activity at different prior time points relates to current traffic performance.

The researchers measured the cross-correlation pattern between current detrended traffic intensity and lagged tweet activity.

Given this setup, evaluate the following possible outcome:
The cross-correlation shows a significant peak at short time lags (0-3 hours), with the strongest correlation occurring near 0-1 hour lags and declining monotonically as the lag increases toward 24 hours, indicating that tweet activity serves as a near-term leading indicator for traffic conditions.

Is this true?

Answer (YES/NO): NO